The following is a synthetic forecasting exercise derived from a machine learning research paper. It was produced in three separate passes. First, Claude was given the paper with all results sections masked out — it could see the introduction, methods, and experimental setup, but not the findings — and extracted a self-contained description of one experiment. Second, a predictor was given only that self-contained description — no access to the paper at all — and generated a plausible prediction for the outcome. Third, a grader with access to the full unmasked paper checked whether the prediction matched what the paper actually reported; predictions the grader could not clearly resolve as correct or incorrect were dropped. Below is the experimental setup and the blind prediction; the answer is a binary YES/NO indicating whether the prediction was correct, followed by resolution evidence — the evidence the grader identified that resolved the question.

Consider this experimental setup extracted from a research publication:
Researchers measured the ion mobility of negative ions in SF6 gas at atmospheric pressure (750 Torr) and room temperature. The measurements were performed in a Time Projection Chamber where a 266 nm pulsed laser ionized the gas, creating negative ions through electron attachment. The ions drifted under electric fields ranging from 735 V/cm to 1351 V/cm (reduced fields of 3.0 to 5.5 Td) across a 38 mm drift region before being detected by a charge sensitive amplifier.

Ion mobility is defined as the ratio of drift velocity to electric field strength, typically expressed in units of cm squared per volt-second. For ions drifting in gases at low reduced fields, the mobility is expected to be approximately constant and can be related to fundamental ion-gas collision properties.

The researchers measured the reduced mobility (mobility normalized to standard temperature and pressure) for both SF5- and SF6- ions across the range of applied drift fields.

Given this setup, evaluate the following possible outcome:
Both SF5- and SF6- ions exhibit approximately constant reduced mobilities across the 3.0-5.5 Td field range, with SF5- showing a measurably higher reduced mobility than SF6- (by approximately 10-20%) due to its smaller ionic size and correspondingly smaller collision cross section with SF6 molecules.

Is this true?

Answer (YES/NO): YES